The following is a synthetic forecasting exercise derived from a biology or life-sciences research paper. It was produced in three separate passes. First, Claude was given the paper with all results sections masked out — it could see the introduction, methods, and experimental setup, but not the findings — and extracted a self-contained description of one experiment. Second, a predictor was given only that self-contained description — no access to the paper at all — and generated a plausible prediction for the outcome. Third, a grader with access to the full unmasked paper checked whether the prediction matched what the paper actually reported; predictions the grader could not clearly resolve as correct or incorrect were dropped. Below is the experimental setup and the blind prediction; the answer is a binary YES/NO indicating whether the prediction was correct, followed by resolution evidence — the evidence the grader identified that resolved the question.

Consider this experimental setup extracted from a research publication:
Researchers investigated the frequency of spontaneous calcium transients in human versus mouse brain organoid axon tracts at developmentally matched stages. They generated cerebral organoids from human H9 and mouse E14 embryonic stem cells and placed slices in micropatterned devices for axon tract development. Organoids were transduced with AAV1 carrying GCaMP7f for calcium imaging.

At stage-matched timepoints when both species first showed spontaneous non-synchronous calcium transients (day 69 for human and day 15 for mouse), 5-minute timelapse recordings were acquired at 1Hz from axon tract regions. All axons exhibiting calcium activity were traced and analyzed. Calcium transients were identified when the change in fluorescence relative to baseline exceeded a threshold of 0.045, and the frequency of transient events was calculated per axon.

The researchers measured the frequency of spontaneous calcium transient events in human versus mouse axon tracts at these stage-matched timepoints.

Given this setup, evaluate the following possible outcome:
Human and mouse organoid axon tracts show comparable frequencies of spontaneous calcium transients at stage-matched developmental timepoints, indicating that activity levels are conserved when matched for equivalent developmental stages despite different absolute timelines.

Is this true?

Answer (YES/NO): YES